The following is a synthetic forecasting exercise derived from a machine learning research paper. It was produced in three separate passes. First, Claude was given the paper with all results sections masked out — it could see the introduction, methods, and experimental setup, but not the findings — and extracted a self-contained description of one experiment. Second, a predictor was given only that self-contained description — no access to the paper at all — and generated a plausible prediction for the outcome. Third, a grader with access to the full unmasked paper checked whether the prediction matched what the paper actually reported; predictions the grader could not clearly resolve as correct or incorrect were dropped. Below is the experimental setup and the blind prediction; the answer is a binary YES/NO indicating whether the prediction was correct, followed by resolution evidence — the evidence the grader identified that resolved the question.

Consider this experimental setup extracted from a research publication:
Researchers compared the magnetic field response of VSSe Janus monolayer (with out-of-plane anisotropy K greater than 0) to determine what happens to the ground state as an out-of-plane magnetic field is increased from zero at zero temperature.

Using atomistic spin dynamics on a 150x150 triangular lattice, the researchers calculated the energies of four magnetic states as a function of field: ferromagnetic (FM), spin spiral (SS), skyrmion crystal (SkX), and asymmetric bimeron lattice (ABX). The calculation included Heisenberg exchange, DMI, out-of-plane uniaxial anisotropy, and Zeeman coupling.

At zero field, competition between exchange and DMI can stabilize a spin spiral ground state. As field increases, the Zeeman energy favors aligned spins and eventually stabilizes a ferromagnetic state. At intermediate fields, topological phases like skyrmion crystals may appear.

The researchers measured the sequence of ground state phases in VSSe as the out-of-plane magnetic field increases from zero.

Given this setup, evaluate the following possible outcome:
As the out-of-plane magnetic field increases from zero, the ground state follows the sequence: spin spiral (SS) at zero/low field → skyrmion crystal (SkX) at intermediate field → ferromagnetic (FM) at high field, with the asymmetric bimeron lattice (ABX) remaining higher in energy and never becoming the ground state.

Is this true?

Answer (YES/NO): YES